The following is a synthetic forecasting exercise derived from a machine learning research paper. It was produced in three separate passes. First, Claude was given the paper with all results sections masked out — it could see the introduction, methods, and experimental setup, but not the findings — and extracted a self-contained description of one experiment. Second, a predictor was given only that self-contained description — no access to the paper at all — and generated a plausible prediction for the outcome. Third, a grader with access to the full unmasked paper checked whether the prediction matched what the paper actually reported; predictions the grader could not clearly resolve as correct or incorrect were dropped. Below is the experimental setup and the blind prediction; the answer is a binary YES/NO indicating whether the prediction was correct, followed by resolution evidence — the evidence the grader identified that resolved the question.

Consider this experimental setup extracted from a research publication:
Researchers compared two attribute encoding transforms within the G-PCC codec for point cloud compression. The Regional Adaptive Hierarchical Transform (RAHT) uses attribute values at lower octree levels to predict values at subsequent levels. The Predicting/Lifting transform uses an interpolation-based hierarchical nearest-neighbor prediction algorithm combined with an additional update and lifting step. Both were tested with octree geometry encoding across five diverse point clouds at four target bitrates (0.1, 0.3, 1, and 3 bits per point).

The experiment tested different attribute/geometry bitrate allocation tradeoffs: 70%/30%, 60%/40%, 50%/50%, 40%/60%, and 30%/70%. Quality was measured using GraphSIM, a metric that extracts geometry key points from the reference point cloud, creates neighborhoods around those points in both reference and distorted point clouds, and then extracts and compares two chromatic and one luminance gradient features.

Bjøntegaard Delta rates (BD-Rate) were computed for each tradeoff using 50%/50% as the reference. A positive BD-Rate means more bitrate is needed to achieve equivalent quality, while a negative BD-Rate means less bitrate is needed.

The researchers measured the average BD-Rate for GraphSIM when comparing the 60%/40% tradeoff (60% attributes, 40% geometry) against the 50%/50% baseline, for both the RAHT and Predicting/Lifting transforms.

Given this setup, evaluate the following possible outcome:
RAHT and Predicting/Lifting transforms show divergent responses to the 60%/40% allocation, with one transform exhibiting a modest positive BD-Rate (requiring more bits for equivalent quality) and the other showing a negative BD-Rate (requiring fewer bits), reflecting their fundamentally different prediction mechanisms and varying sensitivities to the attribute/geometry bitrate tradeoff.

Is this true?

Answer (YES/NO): NO